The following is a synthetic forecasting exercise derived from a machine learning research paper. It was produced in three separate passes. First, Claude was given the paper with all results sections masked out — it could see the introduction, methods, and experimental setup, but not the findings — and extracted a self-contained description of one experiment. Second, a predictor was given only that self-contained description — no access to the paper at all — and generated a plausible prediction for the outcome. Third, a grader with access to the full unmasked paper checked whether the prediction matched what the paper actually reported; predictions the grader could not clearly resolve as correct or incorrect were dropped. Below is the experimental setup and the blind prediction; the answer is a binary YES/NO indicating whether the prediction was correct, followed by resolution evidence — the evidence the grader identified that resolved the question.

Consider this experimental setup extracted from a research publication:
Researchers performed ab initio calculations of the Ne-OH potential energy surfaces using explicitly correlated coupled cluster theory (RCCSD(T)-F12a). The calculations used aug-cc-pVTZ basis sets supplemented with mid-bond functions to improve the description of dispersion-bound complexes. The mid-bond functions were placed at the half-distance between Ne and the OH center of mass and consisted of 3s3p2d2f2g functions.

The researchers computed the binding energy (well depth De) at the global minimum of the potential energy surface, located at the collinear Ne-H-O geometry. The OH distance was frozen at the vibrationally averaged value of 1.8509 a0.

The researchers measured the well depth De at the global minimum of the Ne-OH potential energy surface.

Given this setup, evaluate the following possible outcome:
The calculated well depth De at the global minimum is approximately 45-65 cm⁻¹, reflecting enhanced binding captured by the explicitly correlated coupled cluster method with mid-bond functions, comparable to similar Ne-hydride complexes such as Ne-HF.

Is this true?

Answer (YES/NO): YES